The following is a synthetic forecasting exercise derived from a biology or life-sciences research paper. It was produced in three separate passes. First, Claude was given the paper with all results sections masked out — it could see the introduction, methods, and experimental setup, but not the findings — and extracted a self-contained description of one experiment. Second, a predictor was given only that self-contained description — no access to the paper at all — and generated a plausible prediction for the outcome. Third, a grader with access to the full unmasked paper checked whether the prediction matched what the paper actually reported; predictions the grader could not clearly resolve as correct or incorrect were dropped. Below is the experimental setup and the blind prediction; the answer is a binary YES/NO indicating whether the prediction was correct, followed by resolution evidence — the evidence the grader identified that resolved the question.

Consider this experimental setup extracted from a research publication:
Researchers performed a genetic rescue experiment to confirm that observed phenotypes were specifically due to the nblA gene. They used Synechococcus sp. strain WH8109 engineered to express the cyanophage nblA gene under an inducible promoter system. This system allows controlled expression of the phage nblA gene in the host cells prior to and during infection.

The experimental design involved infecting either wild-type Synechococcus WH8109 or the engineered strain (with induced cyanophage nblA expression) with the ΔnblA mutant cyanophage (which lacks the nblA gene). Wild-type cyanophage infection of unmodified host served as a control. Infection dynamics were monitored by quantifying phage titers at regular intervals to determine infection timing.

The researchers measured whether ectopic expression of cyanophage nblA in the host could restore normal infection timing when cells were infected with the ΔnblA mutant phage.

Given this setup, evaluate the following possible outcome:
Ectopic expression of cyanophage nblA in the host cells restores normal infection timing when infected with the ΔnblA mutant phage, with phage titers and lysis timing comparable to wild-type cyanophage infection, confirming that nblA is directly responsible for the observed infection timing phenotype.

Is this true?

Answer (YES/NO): YES